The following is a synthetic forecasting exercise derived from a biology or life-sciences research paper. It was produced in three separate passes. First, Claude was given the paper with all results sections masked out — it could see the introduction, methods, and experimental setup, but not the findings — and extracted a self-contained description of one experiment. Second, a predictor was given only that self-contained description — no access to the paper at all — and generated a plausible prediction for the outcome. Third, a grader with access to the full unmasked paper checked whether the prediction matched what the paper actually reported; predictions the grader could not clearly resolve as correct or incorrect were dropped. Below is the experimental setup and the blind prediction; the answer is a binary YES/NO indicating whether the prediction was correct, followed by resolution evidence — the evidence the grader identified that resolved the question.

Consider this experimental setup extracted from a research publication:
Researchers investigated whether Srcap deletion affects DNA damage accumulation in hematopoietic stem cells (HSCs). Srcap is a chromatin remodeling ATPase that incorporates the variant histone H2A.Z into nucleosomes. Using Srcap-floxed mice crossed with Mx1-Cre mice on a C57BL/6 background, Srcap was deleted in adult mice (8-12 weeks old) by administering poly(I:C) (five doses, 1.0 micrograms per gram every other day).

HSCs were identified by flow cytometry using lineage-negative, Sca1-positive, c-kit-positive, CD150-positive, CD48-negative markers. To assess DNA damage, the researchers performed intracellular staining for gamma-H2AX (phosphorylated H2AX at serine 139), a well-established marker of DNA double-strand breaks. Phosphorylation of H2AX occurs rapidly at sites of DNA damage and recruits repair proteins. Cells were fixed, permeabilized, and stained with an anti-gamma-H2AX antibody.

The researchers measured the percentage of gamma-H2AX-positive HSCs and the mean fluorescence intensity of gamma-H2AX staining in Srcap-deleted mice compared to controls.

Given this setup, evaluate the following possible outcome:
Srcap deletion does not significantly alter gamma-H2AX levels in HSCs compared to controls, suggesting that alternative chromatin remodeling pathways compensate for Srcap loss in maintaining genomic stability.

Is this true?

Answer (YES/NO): NO